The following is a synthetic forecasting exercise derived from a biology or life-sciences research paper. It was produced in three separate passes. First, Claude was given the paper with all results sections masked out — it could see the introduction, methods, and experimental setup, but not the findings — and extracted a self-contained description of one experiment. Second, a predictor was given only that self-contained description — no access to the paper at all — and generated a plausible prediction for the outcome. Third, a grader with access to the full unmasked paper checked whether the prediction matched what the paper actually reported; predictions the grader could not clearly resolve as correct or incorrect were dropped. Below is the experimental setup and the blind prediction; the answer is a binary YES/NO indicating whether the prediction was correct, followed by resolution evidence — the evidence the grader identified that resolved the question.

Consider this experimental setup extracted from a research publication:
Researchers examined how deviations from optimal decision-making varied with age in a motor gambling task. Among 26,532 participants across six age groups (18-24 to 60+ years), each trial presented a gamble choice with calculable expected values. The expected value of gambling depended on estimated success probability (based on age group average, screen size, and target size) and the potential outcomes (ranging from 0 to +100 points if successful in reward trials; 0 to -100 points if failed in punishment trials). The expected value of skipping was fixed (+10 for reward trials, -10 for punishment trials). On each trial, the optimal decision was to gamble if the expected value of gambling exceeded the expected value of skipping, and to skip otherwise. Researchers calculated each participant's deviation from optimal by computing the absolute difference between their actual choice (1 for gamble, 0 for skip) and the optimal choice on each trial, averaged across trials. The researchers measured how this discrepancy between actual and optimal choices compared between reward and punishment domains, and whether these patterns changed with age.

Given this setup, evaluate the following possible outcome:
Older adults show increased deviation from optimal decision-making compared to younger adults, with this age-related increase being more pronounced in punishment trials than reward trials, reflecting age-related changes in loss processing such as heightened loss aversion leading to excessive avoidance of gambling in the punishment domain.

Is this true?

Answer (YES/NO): NO